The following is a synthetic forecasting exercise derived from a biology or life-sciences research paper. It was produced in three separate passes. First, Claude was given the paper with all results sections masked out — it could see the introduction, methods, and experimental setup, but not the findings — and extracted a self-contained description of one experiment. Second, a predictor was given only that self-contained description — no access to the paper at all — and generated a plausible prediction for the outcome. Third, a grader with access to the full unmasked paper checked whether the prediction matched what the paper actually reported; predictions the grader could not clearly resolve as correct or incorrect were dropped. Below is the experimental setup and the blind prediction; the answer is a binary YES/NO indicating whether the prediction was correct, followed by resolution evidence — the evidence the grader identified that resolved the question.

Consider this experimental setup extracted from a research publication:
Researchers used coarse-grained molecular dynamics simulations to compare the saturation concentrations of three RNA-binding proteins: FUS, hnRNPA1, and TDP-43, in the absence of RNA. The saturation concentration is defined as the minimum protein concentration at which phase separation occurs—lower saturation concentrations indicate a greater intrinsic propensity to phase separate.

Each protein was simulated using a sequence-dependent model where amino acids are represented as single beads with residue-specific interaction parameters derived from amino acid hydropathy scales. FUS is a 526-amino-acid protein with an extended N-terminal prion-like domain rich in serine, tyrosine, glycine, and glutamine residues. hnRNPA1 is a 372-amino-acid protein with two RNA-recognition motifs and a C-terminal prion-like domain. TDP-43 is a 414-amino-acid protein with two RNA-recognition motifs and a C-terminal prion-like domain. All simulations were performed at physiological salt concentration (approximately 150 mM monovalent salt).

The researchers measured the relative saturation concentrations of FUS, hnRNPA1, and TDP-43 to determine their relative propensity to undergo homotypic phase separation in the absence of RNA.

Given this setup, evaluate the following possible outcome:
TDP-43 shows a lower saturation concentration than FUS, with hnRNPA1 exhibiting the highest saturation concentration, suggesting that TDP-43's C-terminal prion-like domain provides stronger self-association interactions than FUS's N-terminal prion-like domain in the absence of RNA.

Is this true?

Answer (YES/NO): NO